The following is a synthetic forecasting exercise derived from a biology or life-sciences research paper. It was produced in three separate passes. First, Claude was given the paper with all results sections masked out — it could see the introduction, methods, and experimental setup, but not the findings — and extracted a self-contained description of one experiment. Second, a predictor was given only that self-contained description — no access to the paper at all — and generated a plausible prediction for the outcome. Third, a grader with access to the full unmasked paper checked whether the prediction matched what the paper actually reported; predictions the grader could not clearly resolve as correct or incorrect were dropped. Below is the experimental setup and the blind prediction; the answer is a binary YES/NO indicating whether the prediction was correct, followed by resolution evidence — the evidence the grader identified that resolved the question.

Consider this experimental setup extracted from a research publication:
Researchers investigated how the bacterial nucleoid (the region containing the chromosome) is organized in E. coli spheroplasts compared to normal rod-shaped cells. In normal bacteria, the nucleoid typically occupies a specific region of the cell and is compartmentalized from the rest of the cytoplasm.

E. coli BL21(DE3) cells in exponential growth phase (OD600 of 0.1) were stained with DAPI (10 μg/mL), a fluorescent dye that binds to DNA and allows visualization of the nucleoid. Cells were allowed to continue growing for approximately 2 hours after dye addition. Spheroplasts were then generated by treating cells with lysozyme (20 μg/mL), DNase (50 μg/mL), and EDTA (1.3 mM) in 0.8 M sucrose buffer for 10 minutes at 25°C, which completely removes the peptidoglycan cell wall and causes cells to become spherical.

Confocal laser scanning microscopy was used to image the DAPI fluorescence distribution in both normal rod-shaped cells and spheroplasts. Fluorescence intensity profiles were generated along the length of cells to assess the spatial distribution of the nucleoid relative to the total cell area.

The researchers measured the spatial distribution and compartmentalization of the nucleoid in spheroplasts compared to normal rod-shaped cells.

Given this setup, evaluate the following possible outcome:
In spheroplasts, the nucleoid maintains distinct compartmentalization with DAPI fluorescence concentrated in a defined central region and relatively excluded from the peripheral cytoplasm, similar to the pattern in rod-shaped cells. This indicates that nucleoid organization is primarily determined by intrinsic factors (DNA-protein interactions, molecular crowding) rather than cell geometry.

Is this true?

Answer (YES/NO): NO